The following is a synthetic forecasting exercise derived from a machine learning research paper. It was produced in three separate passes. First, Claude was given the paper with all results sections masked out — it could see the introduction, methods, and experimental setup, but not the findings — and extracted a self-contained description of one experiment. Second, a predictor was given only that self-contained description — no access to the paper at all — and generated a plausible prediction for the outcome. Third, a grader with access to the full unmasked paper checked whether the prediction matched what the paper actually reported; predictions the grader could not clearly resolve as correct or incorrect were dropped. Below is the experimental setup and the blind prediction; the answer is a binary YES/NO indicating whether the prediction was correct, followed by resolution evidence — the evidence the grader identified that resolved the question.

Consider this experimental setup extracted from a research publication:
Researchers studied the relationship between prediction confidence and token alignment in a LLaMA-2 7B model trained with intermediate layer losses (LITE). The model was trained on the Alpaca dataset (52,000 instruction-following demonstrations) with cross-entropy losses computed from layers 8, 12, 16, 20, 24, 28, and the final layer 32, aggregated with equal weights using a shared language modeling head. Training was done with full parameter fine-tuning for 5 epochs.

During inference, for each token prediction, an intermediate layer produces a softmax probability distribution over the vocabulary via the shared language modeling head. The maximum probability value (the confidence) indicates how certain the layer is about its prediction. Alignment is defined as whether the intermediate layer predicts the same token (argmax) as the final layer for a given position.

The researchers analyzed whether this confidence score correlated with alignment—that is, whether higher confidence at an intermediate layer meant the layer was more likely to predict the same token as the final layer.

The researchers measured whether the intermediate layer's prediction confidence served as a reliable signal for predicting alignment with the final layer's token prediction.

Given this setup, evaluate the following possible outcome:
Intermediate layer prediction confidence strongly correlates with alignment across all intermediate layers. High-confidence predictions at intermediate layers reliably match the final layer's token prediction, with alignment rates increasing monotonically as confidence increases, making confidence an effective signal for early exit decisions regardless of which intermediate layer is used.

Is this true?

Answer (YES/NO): NO